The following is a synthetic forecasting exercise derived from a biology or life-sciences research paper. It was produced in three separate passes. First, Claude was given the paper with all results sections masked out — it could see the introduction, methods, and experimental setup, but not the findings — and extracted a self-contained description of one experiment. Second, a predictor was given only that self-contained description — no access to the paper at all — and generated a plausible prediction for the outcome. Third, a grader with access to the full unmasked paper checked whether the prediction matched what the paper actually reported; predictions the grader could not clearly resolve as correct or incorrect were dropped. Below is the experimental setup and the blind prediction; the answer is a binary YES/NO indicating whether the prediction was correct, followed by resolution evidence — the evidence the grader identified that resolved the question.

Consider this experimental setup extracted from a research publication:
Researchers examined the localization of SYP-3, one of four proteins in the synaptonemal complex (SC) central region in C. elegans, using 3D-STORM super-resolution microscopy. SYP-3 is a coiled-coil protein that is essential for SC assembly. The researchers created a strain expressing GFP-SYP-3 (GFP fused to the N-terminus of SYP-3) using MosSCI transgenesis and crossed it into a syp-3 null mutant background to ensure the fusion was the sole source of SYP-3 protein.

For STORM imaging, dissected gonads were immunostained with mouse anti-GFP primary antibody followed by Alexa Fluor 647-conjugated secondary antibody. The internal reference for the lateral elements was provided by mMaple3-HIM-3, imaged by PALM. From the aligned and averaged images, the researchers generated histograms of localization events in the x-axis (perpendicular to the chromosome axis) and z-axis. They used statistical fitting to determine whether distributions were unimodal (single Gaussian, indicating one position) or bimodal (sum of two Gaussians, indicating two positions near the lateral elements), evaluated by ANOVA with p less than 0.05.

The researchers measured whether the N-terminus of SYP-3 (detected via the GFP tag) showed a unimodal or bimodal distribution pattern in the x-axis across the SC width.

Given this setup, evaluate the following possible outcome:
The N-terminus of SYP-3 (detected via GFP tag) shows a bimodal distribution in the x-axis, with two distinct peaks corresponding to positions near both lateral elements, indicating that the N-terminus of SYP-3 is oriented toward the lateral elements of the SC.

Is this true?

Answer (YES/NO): NO